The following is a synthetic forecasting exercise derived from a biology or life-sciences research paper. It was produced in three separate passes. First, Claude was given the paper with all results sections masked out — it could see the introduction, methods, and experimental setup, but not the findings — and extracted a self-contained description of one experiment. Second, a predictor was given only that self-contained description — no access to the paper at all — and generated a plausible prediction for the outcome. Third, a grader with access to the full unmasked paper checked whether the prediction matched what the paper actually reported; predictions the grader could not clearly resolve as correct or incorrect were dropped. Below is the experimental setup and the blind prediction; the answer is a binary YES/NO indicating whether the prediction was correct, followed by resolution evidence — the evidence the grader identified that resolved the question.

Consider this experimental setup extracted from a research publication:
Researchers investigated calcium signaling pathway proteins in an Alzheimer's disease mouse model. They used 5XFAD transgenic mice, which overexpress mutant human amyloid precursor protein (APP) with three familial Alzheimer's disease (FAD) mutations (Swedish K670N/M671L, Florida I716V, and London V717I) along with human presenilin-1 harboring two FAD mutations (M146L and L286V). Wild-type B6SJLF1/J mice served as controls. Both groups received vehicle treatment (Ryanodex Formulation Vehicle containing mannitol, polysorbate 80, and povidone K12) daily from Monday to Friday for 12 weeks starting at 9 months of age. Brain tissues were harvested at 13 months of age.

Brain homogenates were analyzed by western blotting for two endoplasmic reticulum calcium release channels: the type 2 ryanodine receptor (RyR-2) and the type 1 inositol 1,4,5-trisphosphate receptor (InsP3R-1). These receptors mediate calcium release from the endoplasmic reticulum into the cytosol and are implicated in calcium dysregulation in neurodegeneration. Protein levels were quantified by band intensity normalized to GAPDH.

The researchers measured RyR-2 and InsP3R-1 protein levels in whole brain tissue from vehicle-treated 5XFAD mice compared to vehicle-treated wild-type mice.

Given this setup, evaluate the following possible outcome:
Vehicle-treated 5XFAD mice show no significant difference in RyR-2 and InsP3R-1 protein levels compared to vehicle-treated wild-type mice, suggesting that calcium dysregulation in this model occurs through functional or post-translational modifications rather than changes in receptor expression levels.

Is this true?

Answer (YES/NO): NO